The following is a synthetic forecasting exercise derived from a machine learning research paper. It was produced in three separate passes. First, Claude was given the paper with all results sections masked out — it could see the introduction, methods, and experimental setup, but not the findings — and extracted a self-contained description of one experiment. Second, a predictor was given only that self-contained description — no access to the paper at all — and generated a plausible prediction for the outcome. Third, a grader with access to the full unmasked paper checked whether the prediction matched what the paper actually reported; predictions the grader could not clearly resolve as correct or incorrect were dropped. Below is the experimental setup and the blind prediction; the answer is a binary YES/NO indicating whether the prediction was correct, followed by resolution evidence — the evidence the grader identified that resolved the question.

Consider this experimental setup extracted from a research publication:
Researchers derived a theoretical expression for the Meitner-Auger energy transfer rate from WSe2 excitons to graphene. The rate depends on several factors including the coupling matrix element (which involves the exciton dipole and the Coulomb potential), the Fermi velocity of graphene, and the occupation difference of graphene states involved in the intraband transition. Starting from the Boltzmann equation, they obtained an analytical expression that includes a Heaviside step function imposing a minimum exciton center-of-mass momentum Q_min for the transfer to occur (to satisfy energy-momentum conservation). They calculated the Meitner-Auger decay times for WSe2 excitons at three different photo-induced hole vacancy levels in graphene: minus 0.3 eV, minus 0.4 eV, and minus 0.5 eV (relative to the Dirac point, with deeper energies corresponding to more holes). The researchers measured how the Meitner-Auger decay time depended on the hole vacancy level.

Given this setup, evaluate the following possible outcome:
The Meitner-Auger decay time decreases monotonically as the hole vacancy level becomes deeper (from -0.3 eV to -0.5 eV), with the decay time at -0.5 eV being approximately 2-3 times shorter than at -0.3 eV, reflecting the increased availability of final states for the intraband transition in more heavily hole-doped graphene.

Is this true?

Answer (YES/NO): NO